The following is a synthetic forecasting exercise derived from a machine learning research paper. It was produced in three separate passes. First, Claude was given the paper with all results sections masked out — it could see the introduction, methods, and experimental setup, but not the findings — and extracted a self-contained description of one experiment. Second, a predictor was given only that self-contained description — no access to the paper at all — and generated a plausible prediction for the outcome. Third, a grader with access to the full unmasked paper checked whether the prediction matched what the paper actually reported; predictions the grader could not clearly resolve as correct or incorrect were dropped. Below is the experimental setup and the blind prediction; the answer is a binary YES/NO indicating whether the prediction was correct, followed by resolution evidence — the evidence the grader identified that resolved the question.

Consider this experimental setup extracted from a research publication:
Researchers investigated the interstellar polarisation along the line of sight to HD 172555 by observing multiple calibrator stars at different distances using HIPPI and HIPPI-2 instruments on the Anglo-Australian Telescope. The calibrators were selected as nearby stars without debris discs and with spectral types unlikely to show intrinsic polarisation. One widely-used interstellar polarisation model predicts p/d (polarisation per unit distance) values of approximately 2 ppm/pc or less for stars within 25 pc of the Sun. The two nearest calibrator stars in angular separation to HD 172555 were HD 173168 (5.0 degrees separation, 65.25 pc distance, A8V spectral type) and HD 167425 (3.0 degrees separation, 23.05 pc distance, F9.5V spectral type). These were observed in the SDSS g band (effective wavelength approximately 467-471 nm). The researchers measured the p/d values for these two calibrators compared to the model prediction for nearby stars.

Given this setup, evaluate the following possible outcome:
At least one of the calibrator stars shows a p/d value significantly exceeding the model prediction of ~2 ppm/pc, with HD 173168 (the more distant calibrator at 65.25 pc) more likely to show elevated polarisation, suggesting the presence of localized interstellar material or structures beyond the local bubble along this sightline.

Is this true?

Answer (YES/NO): YES